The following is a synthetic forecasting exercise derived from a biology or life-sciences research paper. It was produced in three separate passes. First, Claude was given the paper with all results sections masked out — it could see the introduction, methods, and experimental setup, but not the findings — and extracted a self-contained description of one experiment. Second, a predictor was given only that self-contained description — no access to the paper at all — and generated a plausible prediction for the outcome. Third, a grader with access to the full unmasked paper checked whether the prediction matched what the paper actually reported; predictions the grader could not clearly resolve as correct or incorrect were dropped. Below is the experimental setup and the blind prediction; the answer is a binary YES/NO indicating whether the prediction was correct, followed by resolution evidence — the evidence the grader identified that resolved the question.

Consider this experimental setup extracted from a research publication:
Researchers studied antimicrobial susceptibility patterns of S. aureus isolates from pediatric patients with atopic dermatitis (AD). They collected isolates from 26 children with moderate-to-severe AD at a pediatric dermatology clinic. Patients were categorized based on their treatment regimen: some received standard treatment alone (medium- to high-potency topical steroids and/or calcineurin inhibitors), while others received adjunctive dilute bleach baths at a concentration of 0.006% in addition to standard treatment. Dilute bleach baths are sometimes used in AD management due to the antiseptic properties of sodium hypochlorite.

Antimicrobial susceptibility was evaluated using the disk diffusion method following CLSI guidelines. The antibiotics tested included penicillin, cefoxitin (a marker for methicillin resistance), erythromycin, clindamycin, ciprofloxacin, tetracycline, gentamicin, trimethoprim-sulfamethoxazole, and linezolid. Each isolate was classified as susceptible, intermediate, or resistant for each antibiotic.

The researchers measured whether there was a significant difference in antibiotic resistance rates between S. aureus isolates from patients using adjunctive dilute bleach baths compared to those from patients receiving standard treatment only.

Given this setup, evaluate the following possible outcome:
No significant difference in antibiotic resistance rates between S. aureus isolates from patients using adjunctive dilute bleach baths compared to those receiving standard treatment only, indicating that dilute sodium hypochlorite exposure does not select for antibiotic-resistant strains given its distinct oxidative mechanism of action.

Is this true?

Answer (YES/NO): NO